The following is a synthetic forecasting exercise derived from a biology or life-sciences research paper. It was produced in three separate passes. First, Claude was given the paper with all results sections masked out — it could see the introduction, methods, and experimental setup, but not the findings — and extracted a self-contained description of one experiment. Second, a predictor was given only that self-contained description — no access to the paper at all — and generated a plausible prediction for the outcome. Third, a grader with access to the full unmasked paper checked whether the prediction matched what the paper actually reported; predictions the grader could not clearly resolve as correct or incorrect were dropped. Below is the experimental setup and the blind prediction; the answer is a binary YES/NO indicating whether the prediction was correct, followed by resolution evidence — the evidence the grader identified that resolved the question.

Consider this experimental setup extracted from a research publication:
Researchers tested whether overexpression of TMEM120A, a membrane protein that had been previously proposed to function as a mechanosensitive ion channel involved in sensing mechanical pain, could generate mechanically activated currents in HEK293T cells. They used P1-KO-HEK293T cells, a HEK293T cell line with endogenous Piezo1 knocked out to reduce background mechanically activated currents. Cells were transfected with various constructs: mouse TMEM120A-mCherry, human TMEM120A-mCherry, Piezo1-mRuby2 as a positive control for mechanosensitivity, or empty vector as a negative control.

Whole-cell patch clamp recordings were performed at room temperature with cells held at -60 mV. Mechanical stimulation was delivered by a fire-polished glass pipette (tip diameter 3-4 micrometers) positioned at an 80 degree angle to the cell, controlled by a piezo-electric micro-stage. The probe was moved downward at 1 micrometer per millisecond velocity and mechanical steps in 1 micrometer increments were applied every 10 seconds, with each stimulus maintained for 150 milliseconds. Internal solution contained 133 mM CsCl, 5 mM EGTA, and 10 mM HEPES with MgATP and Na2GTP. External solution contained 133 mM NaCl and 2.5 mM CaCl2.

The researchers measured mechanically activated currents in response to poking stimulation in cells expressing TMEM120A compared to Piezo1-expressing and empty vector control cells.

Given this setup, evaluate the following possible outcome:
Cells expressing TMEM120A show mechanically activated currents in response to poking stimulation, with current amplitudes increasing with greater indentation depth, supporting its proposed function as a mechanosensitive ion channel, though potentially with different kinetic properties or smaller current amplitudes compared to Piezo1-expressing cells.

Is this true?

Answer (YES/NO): NO